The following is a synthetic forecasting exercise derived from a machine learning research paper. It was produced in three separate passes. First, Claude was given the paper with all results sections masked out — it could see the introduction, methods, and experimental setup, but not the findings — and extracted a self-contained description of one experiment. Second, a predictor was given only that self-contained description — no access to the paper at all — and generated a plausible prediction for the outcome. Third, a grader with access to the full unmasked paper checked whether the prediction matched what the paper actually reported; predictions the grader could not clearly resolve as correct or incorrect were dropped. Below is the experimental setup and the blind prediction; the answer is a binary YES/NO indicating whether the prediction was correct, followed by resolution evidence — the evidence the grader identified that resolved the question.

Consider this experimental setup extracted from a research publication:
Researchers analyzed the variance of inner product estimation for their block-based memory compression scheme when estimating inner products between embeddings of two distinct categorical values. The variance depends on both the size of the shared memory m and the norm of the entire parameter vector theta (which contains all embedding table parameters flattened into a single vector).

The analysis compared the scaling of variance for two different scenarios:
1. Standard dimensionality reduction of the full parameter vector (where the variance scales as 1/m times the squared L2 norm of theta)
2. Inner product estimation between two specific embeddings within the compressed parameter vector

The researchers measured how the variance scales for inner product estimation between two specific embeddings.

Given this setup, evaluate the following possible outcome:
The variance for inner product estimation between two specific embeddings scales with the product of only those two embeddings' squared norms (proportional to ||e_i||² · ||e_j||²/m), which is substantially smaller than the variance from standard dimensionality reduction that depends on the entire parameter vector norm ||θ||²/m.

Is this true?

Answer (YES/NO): NO